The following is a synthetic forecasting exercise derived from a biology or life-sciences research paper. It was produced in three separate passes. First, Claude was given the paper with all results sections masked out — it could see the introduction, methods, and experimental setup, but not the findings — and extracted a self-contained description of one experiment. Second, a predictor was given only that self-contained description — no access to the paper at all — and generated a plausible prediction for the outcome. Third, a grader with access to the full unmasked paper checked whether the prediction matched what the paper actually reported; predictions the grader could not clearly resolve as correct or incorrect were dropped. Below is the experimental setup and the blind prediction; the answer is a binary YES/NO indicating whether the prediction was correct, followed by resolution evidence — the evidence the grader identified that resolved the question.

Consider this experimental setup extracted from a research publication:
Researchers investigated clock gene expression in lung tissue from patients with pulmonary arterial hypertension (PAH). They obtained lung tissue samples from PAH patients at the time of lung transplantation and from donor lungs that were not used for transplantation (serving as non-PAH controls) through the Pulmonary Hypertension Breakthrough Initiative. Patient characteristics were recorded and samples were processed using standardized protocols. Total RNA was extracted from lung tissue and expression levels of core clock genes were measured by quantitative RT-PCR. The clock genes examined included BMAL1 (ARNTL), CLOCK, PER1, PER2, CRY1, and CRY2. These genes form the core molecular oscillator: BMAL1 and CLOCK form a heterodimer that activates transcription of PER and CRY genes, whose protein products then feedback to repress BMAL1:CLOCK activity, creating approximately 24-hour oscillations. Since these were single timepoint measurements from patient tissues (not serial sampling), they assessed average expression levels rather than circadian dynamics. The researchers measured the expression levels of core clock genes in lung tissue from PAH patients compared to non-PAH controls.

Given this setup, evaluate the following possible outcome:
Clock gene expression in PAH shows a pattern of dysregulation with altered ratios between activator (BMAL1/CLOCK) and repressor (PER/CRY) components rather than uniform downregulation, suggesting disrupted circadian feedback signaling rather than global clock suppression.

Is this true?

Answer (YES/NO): NO